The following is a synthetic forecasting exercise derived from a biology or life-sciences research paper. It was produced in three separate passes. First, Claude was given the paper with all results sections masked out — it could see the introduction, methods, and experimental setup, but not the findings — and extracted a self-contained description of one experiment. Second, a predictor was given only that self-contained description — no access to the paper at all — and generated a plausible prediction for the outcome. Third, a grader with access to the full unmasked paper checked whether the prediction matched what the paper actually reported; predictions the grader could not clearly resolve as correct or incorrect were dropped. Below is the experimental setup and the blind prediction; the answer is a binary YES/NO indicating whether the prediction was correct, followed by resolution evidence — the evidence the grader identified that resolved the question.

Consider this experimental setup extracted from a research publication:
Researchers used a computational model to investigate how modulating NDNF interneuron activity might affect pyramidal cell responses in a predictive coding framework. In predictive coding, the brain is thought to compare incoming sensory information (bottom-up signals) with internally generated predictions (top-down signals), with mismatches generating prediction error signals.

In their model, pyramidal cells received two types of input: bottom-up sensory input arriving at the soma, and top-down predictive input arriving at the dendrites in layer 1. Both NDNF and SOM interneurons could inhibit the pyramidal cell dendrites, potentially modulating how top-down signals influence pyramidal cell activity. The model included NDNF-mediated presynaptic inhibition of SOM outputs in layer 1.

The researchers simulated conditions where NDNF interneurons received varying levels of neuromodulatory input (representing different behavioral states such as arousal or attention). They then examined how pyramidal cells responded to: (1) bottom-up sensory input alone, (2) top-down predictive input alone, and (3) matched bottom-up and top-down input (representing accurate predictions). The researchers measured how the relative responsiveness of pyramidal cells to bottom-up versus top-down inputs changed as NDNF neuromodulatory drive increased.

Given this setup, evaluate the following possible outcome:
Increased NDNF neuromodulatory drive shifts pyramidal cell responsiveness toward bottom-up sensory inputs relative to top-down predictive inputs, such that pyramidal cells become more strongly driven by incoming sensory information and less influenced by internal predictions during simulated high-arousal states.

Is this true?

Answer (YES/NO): NO